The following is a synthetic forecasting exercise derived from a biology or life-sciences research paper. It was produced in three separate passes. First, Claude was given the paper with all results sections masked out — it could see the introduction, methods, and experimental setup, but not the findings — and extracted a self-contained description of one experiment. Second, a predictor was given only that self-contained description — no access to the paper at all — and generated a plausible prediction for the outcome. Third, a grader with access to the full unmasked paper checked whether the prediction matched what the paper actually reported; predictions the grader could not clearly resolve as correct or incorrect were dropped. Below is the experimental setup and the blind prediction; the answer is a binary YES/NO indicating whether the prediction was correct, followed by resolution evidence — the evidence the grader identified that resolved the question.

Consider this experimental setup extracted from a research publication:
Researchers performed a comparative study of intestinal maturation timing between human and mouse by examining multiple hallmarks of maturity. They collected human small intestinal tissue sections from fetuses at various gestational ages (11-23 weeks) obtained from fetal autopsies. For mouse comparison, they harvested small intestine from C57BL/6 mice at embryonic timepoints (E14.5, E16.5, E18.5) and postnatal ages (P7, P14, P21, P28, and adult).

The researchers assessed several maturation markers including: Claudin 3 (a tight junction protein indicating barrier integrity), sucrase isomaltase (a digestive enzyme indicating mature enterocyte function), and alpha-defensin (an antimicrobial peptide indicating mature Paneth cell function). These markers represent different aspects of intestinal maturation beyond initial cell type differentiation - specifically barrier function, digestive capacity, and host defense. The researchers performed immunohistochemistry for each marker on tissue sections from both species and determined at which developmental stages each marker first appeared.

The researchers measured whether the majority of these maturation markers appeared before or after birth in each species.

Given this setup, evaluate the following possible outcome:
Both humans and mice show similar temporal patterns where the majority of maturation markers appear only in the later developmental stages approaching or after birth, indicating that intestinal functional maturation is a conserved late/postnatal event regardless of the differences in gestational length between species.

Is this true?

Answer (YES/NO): NO